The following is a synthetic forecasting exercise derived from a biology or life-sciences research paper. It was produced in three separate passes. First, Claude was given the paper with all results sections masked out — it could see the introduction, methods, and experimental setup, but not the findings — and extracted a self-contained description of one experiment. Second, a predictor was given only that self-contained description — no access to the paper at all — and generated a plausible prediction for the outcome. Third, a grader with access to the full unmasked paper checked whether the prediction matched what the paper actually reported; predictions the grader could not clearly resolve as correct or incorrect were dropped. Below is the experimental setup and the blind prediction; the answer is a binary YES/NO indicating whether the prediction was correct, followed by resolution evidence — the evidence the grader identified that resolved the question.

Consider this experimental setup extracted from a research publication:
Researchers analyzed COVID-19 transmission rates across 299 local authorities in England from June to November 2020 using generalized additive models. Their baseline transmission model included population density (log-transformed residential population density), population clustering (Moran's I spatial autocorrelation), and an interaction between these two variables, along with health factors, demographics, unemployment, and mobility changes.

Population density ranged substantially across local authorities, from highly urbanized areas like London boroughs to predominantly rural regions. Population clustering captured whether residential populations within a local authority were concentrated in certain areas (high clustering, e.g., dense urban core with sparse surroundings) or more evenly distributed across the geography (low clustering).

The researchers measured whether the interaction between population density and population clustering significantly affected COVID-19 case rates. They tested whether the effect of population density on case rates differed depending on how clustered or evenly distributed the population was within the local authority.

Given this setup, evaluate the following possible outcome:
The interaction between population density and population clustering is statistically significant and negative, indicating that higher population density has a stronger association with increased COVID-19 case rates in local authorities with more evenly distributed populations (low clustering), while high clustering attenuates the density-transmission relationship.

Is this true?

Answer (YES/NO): NO